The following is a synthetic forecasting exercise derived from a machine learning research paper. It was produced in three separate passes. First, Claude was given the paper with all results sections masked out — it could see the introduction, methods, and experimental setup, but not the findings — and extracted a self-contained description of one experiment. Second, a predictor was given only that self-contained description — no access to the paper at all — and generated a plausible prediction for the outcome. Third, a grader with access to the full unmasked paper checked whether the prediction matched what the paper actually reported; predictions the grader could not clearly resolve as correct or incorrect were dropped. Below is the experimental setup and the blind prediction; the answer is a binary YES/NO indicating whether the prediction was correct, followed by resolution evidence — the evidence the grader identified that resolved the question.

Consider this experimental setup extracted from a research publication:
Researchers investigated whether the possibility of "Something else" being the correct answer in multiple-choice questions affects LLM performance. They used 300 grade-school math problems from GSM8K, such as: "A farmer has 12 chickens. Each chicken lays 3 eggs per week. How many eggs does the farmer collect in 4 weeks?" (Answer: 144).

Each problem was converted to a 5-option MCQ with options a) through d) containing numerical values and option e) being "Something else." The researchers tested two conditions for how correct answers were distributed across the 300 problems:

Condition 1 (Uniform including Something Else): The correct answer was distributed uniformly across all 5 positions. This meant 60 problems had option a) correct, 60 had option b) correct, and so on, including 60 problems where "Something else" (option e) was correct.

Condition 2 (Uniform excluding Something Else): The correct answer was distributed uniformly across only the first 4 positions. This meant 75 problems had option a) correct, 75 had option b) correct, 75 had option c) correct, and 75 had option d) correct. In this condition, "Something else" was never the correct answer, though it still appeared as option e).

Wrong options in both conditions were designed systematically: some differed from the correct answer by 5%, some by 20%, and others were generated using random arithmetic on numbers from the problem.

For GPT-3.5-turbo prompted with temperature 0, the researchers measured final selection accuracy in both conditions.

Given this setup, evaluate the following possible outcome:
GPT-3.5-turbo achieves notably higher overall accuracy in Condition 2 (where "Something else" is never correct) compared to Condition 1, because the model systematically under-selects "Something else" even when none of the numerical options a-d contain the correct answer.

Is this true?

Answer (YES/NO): YES